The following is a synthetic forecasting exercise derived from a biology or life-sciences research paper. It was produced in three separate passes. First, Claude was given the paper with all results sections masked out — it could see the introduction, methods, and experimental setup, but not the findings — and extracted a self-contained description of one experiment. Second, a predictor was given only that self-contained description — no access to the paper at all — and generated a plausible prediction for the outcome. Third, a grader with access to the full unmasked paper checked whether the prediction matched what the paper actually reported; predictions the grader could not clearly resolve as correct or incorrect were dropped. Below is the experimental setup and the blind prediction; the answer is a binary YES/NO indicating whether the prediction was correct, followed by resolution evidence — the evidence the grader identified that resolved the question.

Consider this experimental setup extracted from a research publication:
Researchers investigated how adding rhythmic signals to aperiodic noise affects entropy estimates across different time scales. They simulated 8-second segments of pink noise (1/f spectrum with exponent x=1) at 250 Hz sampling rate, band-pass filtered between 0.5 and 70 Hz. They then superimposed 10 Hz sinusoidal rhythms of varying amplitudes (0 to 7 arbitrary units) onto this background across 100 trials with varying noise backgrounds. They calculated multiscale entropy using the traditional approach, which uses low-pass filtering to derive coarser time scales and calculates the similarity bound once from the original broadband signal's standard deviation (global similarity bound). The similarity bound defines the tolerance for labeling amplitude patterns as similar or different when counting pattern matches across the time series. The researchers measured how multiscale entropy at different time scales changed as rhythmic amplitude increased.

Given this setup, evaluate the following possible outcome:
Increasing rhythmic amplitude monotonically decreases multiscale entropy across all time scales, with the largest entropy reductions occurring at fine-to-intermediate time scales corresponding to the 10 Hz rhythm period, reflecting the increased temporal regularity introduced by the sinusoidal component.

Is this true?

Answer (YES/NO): NO